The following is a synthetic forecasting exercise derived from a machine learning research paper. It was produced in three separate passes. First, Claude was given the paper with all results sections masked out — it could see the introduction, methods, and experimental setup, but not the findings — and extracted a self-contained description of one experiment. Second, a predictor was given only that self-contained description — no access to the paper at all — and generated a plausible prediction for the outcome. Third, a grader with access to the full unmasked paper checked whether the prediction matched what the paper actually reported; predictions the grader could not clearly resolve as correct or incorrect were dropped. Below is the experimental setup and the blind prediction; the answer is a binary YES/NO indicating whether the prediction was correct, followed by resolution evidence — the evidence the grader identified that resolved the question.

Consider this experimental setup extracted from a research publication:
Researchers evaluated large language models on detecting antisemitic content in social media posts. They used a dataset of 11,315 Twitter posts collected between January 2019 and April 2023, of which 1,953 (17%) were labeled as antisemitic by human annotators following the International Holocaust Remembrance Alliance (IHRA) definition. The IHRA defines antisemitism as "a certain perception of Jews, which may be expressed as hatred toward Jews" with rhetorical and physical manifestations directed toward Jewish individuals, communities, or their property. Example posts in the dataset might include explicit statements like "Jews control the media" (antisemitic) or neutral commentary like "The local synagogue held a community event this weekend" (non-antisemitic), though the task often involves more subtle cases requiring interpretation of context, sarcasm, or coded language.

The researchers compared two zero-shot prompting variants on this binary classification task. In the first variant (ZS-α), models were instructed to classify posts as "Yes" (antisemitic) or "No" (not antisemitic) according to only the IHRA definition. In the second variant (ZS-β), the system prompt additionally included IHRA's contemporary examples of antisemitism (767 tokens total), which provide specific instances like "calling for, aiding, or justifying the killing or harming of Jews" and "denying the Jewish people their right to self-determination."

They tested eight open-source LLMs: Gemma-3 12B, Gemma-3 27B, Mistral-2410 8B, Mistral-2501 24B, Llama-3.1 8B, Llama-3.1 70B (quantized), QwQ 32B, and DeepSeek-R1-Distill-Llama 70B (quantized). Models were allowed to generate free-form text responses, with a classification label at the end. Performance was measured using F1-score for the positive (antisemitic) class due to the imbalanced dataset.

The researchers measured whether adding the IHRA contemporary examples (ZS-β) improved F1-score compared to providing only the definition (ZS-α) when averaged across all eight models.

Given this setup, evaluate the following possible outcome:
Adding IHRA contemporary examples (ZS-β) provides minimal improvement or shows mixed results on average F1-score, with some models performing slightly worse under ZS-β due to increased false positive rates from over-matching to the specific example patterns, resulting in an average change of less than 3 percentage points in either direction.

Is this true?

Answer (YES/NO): NO